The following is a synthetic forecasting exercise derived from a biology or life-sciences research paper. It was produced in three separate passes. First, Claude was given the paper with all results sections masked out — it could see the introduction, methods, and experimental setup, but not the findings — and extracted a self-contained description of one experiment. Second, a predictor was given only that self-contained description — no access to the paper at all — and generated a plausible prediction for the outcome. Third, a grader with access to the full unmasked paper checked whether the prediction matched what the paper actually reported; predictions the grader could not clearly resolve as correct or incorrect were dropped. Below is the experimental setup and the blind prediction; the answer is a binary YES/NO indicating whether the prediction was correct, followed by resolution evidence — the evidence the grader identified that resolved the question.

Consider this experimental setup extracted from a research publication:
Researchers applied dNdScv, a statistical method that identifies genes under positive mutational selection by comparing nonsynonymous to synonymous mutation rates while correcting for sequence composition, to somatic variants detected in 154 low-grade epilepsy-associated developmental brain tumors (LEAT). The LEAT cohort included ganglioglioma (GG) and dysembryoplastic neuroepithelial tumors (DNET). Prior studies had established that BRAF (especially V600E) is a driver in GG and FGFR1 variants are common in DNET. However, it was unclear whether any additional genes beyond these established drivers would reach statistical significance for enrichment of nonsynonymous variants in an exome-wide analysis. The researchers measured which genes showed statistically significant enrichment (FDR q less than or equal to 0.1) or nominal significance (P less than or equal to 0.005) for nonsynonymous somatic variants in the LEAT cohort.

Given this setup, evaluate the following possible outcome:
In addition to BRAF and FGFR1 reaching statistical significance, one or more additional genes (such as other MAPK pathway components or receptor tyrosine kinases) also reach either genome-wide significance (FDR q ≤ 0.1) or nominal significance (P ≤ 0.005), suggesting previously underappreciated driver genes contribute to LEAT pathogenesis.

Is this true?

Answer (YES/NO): YES